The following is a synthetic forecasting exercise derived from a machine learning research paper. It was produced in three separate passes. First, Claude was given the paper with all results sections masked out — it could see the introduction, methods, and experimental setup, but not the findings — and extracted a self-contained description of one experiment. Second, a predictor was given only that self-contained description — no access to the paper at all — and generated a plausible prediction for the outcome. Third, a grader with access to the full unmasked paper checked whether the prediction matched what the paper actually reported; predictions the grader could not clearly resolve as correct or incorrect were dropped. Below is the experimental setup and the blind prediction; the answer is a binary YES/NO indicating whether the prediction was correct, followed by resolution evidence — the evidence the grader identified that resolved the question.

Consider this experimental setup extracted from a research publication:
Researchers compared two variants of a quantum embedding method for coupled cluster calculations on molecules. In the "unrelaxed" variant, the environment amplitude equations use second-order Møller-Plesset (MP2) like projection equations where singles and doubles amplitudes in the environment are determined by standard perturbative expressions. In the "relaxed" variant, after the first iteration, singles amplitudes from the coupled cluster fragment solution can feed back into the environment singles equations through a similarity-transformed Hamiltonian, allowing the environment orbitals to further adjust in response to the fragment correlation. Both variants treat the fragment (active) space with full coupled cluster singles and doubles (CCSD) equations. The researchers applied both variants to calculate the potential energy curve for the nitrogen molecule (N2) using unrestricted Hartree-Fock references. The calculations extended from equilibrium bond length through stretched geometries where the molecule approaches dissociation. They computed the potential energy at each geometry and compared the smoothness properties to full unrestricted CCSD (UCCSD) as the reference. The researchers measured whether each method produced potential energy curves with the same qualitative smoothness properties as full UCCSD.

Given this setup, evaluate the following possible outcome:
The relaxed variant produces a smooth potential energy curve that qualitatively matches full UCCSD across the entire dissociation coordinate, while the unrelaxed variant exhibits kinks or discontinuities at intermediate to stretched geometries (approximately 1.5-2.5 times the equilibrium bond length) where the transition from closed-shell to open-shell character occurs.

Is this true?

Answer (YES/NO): NO